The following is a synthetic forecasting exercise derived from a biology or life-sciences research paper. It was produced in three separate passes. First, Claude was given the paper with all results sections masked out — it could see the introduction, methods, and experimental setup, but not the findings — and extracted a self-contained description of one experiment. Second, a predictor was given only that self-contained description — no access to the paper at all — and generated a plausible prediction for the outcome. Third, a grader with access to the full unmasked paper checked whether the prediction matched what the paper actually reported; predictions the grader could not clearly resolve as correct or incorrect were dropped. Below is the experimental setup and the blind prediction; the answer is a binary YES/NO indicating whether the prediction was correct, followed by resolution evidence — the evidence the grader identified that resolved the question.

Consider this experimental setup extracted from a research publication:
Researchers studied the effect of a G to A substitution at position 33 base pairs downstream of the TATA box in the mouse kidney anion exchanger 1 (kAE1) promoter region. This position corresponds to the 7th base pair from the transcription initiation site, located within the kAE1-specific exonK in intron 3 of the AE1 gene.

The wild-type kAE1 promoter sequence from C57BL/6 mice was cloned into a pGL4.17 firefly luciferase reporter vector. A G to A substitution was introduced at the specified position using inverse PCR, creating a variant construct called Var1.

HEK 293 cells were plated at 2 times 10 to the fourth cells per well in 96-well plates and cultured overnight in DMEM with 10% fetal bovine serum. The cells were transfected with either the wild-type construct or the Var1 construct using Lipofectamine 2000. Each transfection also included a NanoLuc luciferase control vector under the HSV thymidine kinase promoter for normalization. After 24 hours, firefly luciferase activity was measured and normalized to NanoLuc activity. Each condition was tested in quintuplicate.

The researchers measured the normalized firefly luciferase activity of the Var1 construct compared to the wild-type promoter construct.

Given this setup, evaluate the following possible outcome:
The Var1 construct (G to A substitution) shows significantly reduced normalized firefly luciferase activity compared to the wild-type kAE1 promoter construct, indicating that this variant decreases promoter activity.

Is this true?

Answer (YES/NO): YES